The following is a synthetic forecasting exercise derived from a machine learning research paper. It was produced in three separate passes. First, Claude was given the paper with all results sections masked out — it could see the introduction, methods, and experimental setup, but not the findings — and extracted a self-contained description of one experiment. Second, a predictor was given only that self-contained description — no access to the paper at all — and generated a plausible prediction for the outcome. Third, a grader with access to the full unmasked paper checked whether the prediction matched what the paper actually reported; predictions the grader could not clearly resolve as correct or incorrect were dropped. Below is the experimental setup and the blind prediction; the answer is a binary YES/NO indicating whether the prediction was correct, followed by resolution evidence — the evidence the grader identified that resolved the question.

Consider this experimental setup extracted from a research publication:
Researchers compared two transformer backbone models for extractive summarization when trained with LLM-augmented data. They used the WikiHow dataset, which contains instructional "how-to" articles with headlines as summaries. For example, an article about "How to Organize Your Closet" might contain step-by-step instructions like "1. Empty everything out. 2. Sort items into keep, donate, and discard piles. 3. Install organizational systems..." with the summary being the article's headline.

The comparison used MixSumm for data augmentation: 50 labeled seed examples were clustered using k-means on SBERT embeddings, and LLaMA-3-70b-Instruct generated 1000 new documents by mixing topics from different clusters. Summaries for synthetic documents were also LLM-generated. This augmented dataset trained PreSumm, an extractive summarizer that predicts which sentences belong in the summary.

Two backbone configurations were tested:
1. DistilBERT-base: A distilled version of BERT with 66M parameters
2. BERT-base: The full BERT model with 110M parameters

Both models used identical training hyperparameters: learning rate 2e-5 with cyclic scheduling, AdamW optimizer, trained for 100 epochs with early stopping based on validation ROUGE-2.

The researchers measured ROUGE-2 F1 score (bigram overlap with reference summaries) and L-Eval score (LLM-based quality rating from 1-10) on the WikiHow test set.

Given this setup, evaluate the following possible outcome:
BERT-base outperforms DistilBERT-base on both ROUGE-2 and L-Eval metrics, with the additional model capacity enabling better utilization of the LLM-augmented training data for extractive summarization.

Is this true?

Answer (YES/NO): YES